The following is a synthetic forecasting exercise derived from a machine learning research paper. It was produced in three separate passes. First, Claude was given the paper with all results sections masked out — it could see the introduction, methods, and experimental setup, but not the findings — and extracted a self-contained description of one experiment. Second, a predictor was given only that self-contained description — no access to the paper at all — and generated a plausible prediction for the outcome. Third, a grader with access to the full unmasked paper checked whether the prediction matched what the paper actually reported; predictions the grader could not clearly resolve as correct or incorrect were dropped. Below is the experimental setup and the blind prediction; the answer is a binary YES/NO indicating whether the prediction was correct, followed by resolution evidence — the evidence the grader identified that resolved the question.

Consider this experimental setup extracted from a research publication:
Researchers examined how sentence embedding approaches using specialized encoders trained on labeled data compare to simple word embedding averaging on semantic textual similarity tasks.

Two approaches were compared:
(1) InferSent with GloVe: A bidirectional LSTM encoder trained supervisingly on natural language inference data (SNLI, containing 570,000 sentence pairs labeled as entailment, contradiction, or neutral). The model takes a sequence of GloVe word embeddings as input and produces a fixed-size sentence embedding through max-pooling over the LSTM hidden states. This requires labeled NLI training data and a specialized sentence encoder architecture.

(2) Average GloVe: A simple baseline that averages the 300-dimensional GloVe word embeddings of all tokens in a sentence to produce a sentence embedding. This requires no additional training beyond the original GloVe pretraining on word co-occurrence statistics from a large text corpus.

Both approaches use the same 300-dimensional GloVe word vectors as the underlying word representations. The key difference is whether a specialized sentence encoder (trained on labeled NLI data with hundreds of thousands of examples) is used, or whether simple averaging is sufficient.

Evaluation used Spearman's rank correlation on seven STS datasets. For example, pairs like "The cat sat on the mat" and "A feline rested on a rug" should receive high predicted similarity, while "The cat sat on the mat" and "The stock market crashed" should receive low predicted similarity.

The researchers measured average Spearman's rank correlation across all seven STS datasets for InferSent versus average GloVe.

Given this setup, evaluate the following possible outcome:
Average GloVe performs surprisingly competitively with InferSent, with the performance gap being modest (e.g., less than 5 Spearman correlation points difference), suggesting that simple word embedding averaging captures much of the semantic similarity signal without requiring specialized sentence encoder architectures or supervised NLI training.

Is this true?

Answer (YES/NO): YES